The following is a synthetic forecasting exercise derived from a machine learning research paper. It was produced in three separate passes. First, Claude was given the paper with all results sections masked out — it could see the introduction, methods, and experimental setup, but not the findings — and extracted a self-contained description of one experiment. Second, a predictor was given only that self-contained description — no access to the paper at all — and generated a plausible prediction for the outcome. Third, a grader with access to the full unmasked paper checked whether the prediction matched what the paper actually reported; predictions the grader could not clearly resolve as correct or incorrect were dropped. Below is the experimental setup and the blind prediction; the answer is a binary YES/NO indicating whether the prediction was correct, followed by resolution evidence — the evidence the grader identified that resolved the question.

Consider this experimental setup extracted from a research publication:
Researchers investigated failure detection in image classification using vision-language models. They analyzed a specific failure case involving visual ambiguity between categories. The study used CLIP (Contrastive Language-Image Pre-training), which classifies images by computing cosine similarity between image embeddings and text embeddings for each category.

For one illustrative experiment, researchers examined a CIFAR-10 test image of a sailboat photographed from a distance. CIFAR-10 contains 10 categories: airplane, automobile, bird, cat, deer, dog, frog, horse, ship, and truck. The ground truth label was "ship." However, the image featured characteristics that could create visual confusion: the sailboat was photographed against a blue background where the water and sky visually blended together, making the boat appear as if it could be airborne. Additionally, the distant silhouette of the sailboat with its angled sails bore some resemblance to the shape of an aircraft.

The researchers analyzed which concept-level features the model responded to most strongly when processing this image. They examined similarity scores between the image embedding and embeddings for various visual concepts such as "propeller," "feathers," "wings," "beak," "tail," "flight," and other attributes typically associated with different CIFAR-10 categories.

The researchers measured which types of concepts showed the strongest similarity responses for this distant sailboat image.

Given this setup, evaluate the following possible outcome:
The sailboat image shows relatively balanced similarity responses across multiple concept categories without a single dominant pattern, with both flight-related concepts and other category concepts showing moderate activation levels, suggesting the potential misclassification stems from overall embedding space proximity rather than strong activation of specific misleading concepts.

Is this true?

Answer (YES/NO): NO